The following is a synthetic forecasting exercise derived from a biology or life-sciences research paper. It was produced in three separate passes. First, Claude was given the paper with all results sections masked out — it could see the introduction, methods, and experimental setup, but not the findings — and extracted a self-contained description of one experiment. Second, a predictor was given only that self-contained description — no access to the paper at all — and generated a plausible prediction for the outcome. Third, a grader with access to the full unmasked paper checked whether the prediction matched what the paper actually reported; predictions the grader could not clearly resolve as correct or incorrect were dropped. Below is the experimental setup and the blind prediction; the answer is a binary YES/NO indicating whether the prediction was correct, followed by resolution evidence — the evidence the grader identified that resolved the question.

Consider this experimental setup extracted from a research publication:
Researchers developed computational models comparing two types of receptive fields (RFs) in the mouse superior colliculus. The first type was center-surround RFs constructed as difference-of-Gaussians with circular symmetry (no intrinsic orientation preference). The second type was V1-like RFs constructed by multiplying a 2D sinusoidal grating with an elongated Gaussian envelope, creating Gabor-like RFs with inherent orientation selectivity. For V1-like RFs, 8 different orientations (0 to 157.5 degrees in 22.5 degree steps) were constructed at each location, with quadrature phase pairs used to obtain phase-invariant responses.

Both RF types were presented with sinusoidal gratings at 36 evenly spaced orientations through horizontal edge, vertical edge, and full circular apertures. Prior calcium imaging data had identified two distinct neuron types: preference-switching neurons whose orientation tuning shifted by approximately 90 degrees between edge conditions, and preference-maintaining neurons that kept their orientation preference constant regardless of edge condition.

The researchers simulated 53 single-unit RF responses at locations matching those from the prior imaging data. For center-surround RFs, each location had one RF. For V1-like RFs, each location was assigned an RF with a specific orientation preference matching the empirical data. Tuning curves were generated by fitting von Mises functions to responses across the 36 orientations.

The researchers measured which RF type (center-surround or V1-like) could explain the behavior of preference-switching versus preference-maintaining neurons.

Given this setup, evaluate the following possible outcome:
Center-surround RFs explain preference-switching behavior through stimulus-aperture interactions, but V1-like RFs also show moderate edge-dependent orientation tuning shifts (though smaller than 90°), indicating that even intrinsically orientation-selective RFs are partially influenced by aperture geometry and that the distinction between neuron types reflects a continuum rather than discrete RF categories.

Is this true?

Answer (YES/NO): NO